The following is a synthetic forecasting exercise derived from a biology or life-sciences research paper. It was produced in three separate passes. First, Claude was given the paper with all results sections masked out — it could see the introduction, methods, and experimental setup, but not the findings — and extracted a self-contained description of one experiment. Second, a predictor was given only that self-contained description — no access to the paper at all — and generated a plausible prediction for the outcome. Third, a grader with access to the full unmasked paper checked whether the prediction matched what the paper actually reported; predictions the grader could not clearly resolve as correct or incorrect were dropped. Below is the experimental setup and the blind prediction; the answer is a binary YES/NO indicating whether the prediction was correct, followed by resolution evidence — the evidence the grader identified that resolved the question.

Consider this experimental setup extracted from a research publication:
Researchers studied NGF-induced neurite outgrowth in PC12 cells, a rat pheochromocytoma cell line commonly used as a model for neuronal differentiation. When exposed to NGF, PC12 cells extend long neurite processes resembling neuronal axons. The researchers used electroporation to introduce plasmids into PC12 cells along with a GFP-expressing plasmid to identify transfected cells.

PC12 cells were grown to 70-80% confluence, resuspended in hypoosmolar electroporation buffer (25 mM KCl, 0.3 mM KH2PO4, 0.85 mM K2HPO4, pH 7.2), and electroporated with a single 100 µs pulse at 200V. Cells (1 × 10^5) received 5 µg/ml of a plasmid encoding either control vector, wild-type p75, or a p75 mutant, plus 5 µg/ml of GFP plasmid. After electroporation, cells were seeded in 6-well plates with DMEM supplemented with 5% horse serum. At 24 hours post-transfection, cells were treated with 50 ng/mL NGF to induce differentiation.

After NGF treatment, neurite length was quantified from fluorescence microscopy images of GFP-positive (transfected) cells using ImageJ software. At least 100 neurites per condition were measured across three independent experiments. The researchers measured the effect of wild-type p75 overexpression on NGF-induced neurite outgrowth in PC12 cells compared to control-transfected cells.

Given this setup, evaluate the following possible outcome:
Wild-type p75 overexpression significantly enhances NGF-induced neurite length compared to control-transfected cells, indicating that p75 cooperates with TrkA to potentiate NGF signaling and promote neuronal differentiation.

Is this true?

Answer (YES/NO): YES